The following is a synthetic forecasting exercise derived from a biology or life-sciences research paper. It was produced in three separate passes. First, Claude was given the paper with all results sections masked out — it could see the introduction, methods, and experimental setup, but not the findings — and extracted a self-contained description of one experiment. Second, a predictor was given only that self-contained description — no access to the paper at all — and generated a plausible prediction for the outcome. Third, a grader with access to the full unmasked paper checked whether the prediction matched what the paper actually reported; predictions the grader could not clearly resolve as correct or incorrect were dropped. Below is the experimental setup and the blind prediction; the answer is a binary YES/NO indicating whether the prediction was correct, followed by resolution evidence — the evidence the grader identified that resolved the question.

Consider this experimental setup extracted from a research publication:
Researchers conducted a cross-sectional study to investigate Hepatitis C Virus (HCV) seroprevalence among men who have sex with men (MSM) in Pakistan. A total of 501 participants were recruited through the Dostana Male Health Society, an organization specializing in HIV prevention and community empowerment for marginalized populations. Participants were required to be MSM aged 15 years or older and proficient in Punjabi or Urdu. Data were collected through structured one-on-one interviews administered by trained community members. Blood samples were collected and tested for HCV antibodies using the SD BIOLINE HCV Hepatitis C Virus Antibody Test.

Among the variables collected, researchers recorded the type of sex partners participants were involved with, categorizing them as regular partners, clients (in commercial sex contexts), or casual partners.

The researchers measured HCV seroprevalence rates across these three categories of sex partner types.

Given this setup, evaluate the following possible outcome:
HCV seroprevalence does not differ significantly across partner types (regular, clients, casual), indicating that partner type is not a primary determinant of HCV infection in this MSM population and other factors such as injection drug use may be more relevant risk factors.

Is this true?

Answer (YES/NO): NO